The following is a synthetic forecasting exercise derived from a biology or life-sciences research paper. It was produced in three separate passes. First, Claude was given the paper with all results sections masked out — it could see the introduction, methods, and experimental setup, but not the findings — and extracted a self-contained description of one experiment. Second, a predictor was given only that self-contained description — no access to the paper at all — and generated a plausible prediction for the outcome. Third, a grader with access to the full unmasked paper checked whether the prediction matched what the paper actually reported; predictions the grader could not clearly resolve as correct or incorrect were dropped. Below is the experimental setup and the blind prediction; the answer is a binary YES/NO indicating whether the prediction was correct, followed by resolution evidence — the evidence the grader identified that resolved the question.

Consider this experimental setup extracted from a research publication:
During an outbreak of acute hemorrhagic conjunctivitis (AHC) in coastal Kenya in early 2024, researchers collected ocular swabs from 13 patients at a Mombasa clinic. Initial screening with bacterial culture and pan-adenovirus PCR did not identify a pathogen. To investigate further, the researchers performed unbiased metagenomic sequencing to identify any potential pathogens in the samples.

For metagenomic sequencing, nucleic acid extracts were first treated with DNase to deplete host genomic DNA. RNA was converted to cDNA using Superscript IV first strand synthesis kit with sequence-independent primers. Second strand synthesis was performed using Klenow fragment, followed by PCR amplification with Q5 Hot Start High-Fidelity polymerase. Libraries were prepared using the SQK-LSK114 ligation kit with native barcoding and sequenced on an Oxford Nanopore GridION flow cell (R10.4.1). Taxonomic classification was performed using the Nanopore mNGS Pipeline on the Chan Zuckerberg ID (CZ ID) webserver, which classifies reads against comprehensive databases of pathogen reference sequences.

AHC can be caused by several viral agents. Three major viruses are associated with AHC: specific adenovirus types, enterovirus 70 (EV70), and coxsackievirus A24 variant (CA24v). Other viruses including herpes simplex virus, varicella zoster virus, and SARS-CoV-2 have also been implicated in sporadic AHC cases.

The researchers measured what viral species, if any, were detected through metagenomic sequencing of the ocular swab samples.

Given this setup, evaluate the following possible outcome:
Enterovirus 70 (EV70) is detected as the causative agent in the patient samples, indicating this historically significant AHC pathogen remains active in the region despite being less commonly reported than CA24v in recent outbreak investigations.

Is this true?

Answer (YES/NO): NO